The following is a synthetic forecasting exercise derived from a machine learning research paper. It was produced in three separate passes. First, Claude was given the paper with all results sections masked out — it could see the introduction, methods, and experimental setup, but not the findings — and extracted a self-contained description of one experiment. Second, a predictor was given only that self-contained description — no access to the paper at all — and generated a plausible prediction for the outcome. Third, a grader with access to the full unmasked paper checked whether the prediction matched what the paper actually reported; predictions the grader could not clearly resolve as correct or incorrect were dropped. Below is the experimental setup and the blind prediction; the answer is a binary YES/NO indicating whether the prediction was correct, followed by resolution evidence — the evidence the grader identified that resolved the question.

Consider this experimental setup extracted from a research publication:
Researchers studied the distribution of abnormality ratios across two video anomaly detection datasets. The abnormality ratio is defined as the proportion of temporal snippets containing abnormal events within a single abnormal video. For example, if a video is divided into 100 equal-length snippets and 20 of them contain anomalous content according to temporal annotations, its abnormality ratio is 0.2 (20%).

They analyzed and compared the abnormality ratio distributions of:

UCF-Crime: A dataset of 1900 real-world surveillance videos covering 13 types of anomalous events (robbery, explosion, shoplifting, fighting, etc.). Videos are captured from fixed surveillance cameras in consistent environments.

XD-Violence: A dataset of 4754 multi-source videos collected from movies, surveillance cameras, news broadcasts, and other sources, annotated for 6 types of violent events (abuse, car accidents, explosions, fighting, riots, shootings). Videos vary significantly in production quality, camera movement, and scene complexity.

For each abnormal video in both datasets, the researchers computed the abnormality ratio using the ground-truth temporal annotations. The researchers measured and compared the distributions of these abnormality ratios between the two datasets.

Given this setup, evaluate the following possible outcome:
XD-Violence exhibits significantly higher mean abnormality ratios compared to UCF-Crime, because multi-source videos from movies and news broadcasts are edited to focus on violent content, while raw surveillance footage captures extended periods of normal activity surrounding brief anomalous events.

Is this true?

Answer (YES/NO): YES